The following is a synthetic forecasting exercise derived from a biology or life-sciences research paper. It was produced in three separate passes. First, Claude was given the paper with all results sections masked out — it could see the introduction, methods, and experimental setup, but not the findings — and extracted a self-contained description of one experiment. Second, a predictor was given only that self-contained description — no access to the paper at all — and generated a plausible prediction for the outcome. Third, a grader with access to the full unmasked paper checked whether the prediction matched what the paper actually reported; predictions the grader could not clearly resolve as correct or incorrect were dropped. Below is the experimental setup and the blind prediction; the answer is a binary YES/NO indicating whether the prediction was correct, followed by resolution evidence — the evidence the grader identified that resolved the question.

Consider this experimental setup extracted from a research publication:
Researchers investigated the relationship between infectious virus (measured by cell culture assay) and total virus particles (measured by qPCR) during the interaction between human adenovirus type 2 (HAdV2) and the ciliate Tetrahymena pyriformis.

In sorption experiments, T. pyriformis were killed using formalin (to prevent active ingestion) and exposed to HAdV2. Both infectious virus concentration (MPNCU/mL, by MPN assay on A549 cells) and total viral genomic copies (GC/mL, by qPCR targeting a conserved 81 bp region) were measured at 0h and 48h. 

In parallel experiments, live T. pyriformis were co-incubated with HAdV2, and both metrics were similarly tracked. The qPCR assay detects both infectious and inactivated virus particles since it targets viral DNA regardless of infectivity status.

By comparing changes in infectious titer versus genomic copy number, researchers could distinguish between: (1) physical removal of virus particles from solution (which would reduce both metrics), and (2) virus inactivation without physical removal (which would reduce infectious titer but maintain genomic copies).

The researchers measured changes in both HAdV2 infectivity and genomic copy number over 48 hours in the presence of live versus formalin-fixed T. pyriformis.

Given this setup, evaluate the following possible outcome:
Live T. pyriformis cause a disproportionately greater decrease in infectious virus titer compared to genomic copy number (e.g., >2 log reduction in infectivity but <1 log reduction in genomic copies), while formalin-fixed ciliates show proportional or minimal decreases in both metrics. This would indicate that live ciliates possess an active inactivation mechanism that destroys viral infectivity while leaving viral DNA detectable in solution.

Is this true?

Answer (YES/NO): NO